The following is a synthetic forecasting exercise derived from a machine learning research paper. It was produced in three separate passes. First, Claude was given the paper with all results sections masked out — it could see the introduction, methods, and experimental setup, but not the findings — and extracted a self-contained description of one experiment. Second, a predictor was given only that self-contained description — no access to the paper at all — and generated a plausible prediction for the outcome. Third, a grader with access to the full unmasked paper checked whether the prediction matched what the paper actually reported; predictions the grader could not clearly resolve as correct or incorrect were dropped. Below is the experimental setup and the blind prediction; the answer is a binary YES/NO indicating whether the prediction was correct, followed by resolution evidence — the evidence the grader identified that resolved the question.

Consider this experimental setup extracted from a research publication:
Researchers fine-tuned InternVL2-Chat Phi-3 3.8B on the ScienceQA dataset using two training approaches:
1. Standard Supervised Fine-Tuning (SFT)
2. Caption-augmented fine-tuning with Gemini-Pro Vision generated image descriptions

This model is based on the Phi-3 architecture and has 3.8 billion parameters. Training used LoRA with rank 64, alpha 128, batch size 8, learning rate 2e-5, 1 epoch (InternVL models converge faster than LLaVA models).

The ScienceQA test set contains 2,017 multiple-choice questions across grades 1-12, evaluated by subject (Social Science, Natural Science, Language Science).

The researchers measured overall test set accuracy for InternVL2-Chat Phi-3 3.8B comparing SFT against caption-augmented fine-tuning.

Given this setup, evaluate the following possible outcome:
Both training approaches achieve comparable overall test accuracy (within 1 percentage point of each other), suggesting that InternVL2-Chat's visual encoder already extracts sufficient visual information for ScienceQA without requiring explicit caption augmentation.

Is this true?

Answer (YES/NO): NO